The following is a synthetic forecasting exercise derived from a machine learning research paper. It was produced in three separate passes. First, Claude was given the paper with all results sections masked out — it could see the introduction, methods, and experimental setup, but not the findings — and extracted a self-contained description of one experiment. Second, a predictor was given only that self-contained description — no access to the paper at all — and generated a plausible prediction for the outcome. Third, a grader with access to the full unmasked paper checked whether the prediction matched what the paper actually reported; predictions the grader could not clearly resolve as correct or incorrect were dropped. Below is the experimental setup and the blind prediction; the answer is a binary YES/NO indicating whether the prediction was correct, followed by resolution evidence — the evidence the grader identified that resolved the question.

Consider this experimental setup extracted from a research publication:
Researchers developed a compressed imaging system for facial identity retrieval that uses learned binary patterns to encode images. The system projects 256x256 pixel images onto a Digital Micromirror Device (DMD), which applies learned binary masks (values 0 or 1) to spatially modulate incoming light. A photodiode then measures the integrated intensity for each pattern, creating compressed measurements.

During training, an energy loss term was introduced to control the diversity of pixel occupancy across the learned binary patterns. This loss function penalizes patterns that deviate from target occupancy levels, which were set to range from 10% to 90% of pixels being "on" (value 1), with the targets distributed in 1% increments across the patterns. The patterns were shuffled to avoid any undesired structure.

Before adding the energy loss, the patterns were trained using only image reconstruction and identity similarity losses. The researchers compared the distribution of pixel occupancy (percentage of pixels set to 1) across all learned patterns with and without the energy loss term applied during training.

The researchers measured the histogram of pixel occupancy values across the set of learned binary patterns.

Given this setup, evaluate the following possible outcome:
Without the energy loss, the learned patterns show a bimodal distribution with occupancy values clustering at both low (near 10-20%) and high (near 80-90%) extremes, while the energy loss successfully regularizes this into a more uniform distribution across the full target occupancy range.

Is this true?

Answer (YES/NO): NO